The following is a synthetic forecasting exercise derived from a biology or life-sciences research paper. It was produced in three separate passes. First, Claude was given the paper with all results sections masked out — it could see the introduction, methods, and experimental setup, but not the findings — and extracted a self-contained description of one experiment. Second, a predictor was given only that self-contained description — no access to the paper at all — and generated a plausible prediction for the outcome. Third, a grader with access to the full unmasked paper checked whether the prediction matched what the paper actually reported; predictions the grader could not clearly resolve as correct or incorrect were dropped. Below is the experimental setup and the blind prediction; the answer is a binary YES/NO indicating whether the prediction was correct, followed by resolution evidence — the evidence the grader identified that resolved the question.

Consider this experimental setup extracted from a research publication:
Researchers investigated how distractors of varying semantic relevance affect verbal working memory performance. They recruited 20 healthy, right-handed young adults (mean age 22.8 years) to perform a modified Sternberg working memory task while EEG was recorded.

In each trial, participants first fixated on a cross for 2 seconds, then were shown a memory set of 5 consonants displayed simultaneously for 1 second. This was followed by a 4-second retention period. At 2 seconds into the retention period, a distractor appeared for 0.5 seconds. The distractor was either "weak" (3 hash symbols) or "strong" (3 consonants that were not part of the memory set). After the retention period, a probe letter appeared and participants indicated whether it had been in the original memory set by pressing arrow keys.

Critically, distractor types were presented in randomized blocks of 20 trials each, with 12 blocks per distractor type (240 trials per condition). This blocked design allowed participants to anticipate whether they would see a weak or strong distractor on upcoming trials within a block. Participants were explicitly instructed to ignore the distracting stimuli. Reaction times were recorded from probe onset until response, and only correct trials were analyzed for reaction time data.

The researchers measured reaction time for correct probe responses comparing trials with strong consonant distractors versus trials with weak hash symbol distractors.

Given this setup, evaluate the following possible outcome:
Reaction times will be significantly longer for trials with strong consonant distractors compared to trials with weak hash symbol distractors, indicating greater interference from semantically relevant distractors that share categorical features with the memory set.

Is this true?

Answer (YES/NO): YES